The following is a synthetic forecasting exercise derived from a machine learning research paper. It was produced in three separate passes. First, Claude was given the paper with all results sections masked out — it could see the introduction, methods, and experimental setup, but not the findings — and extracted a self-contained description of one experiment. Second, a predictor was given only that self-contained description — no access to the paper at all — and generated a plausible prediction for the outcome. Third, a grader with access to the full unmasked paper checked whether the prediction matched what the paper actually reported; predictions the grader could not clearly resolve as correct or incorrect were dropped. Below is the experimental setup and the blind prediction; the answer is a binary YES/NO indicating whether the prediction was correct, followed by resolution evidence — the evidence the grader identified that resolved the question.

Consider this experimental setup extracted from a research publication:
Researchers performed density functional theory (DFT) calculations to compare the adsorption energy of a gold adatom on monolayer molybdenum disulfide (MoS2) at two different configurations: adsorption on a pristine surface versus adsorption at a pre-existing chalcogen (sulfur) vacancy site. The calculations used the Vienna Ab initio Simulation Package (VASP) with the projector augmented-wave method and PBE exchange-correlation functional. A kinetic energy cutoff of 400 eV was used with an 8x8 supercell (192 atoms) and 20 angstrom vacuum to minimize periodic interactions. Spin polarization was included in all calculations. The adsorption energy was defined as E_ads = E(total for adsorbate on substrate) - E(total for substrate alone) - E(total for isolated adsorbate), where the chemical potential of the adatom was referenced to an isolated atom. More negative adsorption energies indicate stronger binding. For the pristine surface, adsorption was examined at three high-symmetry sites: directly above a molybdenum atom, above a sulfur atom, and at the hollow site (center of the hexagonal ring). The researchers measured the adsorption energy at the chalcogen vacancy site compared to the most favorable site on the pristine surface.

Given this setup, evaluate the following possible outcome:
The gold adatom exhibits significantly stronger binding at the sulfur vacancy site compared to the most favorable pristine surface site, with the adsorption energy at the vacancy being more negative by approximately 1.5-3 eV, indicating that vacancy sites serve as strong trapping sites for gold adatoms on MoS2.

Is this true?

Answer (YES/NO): YES